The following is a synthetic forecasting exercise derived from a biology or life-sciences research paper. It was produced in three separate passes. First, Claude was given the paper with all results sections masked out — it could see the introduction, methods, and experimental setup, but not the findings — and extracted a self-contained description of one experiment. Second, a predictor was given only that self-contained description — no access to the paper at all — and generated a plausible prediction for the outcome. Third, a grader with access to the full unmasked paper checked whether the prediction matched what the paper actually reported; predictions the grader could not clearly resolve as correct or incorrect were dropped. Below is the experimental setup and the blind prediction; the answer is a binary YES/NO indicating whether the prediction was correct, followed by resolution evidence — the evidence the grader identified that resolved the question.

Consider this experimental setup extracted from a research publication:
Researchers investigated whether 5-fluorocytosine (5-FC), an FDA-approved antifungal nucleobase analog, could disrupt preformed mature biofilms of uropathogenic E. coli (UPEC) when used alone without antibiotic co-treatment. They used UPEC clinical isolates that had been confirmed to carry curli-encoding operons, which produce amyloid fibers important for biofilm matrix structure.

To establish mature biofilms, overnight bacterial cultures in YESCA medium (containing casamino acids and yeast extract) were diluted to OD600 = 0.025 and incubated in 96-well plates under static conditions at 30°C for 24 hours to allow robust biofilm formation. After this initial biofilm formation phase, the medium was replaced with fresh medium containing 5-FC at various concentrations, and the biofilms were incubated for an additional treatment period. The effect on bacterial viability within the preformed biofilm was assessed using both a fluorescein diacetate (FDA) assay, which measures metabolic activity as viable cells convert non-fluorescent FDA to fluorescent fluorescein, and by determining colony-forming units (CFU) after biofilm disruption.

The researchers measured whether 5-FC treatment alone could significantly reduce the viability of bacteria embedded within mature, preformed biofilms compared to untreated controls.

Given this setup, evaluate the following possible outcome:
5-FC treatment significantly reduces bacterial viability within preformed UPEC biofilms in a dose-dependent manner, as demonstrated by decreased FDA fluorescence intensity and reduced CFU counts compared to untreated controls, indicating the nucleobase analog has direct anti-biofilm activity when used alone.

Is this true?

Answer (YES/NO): NO